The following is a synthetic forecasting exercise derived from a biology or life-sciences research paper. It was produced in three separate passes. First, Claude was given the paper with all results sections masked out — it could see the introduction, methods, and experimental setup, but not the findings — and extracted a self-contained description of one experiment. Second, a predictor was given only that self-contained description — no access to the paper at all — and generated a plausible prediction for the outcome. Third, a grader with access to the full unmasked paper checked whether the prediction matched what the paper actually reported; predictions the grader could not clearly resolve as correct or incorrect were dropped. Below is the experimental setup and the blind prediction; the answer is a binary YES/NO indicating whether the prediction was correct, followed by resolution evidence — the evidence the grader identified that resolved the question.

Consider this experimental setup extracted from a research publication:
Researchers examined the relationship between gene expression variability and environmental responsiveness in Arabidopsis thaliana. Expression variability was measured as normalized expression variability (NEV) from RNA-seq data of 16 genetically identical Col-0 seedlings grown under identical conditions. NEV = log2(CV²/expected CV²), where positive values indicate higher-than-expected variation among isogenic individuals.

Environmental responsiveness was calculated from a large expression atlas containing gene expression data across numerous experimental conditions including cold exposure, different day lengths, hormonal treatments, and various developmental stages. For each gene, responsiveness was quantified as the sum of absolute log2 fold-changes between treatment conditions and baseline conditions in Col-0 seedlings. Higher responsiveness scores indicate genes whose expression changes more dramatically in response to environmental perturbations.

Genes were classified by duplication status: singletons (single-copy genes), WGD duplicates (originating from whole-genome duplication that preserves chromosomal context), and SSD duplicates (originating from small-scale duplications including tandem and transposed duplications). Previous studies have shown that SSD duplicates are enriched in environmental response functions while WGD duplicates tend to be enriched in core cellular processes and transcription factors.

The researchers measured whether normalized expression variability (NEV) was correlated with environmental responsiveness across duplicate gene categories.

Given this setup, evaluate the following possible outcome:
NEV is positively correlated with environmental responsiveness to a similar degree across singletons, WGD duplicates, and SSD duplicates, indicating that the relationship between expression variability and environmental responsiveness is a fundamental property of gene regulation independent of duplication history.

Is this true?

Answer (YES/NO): NO